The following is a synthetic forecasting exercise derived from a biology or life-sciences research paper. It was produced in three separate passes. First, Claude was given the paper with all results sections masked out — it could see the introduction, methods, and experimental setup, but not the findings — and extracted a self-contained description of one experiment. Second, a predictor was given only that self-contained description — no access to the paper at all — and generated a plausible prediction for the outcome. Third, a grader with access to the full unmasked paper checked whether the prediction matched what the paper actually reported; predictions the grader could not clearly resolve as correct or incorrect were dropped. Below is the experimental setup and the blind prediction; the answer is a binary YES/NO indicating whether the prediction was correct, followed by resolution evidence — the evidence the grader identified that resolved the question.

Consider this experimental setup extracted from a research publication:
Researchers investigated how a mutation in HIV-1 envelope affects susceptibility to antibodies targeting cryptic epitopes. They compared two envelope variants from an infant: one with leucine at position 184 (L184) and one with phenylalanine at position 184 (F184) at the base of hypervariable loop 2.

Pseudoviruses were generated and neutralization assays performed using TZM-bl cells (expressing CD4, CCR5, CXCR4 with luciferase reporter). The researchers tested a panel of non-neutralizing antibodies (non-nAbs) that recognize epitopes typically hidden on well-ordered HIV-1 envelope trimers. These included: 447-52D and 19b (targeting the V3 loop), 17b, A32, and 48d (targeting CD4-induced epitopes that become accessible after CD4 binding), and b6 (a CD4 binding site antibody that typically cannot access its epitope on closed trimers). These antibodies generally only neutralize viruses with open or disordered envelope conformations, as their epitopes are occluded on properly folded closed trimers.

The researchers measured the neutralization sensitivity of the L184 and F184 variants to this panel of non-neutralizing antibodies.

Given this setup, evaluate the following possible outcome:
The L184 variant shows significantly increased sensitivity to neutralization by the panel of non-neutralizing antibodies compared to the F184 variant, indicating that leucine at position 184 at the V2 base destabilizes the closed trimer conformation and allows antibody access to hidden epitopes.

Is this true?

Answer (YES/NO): NO